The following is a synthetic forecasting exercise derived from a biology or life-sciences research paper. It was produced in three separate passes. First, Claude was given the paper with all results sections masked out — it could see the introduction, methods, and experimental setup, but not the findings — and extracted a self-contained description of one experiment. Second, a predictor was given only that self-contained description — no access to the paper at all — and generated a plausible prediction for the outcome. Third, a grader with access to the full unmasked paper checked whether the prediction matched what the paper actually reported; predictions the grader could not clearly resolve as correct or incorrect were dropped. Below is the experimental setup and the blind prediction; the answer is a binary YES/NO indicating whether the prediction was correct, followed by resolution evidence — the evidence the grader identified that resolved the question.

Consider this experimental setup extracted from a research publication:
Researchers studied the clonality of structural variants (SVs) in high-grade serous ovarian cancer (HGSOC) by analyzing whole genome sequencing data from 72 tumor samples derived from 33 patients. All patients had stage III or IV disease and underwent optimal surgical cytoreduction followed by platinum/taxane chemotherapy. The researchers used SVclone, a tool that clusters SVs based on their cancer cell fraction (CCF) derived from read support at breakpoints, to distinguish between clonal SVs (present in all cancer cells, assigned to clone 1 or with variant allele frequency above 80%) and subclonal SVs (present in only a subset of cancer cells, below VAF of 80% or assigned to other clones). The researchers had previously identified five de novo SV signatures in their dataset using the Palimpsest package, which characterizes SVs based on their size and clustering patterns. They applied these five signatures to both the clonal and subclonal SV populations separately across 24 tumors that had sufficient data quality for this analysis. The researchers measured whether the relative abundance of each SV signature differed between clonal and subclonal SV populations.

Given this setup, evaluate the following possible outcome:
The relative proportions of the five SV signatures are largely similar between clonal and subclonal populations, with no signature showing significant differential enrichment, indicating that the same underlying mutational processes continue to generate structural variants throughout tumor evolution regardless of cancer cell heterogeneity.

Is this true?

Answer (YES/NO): NO